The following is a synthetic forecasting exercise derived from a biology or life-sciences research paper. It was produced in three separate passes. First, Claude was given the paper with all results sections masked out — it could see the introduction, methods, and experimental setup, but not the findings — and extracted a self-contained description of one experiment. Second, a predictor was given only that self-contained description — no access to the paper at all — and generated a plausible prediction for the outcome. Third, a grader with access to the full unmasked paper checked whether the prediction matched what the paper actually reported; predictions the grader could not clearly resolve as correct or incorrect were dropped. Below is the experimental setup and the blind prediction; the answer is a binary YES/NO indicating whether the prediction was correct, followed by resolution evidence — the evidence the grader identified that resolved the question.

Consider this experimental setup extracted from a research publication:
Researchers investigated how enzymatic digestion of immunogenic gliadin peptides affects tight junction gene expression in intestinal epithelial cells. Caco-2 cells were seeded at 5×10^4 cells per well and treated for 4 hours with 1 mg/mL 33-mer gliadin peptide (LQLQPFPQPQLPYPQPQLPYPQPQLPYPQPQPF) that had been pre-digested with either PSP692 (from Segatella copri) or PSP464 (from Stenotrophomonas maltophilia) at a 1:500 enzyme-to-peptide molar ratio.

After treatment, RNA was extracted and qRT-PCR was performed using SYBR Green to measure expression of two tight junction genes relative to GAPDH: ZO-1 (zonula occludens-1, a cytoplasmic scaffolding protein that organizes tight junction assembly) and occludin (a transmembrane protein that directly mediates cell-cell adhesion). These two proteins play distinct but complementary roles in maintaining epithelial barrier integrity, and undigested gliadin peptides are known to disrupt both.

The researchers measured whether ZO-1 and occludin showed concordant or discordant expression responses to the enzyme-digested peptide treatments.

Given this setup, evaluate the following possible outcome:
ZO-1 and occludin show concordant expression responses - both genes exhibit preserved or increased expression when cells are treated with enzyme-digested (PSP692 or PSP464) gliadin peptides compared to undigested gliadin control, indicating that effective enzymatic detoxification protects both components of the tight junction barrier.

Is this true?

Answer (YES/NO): YES